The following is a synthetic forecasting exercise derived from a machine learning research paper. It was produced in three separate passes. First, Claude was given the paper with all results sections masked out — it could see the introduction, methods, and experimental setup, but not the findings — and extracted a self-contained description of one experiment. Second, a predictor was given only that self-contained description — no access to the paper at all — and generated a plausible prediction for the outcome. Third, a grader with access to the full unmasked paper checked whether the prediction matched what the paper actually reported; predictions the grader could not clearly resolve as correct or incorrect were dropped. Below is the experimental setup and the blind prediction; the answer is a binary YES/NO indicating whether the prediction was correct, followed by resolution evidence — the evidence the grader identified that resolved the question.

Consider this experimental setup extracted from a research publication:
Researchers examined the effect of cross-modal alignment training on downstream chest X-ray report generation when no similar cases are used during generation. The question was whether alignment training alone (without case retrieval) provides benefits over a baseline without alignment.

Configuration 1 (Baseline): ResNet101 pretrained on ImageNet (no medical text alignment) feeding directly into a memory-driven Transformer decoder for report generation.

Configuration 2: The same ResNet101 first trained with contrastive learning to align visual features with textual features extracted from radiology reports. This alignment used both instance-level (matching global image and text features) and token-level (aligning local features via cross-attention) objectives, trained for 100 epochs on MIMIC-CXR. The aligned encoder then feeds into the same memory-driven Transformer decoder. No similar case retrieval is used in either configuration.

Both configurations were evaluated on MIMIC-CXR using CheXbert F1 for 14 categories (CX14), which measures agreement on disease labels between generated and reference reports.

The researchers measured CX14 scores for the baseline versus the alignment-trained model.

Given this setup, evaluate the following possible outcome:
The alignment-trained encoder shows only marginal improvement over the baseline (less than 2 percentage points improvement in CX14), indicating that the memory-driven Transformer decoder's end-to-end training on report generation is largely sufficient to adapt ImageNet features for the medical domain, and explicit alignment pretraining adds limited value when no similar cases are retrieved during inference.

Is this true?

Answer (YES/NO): NO